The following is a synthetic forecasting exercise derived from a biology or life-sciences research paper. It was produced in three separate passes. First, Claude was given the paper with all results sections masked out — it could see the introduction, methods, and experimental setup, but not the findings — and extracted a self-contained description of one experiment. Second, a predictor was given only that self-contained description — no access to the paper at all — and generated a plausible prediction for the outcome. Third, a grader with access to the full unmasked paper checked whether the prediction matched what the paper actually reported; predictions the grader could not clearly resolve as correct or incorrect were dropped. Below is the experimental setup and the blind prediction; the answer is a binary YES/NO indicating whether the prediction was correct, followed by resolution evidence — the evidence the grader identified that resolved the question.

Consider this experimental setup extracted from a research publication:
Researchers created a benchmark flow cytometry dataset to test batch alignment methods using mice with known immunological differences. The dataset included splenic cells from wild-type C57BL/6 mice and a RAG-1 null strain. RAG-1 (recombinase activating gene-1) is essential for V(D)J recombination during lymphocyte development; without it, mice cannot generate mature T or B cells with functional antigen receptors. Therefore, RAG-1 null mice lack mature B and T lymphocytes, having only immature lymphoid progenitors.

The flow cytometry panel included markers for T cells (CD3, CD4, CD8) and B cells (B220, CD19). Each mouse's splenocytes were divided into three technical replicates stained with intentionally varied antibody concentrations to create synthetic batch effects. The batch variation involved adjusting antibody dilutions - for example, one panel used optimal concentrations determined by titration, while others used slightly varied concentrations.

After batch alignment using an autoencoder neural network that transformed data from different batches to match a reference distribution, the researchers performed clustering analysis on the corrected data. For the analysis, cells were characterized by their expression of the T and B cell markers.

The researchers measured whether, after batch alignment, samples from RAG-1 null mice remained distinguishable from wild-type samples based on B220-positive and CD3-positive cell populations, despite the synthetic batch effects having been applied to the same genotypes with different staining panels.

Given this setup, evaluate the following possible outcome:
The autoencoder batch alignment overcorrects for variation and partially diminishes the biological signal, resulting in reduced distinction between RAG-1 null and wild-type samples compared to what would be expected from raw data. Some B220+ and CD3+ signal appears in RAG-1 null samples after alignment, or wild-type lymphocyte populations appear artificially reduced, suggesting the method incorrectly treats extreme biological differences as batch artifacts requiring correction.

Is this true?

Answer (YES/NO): NO